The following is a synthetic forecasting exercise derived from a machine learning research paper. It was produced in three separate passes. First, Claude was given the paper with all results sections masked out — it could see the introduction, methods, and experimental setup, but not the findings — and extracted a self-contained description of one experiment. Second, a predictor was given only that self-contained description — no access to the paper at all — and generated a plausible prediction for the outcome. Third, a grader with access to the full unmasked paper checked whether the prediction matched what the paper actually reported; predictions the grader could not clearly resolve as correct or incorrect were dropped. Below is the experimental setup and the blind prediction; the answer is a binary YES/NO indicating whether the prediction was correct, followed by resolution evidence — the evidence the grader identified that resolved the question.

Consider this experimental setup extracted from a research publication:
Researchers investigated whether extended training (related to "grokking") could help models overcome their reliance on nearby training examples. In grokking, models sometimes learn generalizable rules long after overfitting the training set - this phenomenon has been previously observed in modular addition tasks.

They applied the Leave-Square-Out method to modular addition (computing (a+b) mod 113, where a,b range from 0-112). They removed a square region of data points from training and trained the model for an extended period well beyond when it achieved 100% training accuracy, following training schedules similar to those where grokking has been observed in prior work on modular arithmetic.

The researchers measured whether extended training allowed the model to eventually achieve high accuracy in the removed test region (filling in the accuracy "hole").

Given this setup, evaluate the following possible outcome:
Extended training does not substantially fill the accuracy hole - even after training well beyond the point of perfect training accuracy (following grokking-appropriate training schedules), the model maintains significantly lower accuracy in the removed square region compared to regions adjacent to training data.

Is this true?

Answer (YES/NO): YES